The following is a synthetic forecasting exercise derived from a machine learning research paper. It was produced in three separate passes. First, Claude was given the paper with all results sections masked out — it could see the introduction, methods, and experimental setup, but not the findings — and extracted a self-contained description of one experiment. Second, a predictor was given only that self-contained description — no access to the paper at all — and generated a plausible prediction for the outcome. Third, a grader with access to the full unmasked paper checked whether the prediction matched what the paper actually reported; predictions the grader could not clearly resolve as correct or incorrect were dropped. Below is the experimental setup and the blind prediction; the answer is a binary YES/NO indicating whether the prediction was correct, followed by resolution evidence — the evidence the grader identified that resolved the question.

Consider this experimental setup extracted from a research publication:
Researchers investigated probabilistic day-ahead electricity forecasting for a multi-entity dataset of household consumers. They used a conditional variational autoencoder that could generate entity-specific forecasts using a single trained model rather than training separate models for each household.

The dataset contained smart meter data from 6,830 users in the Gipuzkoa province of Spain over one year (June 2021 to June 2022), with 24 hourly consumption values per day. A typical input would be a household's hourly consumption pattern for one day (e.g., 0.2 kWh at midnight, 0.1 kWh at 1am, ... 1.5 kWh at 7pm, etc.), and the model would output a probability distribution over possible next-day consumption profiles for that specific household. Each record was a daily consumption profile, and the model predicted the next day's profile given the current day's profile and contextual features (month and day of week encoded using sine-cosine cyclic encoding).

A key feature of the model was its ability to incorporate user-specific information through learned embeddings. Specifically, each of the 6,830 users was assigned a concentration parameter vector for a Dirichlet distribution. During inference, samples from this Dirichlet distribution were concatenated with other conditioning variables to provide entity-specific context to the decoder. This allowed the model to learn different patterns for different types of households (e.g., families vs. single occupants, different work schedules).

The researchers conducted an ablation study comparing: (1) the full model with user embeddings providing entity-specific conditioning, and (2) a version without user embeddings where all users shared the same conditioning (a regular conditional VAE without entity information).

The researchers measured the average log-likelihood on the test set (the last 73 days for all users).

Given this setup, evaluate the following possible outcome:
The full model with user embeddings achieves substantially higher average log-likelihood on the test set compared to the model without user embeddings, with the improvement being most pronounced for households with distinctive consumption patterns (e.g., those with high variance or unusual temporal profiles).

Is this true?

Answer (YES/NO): NO